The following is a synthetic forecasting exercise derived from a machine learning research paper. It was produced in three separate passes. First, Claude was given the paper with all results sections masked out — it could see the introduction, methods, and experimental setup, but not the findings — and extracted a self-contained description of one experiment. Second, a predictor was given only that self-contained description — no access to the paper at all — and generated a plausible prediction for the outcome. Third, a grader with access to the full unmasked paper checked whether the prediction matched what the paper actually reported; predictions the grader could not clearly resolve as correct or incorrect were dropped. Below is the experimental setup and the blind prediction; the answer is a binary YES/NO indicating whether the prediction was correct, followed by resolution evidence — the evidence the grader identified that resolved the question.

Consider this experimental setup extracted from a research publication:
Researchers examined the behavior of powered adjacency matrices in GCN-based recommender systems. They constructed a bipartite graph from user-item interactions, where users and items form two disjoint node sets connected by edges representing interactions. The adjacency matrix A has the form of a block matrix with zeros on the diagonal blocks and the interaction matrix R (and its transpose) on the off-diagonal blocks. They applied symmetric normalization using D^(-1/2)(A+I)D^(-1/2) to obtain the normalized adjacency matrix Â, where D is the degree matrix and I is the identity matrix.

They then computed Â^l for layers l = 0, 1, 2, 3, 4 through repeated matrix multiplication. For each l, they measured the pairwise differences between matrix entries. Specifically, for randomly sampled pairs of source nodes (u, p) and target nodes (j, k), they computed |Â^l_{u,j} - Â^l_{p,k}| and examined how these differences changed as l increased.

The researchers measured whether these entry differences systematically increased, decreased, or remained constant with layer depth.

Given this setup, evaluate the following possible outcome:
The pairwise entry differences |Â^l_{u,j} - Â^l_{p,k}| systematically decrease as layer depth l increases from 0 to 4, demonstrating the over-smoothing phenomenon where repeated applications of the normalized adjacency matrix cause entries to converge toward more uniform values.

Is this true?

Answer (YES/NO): YES